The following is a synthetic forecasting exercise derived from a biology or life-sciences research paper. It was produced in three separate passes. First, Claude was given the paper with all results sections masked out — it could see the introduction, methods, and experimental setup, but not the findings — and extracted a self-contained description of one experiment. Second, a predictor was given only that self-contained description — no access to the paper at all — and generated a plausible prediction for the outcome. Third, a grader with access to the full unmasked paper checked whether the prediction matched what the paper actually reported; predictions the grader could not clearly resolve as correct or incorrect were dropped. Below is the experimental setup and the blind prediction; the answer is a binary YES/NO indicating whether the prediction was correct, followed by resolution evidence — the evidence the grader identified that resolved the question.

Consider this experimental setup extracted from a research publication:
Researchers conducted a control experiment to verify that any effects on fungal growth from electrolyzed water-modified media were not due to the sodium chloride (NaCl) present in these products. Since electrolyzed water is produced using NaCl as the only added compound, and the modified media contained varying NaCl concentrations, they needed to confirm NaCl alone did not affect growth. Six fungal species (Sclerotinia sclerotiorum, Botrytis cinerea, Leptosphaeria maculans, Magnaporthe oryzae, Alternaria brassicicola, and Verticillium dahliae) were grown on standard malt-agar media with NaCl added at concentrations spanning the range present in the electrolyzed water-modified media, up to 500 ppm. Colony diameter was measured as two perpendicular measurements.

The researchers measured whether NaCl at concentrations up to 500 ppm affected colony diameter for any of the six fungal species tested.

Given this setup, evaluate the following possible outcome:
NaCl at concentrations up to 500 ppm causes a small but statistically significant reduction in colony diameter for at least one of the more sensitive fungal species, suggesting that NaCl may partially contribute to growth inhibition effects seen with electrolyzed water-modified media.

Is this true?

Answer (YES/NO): NO